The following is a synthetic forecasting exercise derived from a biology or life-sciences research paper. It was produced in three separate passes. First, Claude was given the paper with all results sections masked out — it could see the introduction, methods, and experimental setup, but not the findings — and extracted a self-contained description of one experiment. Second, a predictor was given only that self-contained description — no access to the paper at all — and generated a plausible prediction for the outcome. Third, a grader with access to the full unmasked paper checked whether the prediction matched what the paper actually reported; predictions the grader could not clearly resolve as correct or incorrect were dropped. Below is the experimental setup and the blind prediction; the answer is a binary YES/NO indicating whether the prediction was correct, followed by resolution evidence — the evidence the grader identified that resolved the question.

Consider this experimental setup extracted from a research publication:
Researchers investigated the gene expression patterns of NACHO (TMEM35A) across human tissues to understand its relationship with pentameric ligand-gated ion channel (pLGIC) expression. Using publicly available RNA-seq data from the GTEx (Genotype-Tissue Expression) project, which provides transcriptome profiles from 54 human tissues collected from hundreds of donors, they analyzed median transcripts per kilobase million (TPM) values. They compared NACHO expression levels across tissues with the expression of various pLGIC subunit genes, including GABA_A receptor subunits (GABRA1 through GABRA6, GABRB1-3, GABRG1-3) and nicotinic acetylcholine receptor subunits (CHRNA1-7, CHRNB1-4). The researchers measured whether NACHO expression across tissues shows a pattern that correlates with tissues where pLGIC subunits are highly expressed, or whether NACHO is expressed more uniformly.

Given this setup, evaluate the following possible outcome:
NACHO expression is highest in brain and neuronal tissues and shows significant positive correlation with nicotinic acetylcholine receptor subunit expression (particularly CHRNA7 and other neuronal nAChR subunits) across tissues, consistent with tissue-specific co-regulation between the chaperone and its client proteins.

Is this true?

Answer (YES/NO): NO